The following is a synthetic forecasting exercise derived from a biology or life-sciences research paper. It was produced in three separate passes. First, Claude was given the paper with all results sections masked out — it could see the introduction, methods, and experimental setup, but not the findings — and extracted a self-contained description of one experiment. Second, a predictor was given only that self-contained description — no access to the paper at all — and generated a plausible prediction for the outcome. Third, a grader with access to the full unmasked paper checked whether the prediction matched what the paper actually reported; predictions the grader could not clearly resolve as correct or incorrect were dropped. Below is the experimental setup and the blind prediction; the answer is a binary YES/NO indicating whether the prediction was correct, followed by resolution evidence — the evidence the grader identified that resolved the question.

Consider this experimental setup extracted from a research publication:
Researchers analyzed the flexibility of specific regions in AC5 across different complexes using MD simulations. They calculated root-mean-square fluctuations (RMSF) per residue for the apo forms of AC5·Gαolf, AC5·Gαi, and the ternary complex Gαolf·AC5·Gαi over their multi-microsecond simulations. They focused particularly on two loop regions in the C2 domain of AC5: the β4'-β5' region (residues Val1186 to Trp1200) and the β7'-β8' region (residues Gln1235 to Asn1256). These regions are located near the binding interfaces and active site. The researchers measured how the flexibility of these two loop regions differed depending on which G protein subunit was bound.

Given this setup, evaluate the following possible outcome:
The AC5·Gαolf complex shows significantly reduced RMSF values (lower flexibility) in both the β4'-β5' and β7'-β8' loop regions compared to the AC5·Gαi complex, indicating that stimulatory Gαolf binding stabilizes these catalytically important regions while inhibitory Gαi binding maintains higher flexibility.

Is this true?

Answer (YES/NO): NO